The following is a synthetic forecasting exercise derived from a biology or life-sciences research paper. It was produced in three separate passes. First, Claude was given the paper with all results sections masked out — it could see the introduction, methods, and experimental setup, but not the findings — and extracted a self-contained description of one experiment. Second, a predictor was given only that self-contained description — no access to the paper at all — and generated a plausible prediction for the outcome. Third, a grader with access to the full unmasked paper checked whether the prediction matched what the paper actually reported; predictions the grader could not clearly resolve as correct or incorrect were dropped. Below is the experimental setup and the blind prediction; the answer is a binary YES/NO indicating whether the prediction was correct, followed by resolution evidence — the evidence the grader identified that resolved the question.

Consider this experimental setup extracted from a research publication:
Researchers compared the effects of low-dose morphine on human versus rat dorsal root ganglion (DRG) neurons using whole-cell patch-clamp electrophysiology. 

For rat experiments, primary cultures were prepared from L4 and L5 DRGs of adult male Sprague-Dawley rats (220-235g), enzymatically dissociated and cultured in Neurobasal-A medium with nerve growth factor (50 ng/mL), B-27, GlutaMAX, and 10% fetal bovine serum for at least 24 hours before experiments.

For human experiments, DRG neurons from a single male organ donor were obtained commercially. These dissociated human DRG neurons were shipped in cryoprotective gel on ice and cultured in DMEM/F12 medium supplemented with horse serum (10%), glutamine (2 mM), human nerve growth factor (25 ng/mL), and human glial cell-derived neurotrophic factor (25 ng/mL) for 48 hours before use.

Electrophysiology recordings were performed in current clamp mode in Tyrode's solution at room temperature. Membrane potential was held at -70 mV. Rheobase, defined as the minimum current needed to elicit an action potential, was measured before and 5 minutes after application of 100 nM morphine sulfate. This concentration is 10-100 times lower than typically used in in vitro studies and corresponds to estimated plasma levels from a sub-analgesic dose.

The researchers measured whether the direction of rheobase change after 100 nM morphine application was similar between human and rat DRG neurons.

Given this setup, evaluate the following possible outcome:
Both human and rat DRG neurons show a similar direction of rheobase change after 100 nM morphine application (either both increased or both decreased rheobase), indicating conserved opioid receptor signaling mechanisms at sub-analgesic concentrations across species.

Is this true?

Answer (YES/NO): NO